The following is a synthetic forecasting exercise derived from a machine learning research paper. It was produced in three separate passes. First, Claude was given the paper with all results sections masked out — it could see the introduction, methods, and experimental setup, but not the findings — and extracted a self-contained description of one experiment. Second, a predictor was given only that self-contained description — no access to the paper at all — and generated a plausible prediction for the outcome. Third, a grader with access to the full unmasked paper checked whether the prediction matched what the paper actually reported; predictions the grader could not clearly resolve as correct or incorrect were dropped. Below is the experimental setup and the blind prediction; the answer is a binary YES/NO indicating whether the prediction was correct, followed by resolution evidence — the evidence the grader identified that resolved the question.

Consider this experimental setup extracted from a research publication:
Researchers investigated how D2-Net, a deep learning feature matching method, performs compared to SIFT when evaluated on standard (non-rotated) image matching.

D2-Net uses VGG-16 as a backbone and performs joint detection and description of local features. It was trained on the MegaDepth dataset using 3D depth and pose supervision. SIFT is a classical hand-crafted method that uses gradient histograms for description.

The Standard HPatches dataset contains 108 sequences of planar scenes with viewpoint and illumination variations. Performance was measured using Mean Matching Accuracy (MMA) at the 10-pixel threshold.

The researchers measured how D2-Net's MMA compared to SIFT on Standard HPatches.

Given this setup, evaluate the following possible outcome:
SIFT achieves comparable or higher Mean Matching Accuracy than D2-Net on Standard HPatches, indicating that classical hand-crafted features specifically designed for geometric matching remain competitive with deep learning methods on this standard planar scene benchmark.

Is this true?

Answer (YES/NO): NO